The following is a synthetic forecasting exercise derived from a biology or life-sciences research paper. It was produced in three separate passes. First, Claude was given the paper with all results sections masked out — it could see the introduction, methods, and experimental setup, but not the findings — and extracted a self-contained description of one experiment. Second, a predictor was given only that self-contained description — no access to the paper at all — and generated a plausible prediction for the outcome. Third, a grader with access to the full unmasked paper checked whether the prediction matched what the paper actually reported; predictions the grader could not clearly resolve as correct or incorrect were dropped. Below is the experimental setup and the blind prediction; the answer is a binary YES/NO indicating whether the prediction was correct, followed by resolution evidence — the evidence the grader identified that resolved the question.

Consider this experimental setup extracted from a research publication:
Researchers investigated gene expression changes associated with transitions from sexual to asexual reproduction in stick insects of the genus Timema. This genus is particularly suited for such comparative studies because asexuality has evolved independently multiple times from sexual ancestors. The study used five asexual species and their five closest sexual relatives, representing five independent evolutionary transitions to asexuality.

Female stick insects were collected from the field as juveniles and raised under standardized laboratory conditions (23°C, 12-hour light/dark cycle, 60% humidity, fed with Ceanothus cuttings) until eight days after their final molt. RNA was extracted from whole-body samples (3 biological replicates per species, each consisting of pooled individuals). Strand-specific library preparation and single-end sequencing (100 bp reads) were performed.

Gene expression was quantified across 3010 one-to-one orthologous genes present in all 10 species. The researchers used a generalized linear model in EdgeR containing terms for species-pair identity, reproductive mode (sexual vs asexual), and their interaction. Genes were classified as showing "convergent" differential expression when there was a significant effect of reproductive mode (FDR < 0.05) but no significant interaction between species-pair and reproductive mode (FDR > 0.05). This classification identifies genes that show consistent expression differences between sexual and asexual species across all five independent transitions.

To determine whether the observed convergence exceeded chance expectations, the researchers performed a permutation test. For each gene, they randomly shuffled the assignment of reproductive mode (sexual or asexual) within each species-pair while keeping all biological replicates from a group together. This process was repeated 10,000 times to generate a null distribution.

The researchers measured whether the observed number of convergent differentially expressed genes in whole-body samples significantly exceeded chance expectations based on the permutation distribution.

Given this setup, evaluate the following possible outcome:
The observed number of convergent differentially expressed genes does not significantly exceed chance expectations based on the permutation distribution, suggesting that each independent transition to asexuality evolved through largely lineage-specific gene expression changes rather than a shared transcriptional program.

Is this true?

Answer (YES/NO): NO